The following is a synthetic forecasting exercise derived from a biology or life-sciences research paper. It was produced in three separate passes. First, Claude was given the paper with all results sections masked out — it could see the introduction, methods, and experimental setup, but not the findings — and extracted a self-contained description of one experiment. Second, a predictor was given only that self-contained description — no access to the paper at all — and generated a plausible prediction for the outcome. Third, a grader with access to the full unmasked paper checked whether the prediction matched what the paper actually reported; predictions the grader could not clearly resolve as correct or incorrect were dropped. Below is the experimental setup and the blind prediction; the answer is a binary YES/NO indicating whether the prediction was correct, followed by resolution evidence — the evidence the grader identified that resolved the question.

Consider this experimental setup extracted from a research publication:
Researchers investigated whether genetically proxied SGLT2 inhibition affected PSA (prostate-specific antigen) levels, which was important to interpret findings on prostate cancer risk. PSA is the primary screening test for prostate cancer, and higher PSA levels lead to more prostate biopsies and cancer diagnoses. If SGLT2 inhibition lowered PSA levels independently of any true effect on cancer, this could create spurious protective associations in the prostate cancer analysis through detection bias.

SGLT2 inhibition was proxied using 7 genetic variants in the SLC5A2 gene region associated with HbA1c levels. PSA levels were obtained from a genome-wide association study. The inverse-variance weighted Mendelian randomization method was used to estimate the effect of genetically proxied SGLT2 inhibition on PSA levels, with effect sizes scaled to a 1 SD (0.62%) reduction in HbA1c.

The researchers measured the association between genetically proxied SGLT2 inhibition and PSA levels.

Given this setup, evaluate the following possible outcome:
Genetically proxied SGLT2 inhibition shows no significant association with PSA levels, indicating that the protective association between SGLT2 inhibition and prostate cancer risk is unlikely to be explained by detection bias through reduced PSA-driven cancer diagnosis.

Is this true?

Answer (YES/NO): YES